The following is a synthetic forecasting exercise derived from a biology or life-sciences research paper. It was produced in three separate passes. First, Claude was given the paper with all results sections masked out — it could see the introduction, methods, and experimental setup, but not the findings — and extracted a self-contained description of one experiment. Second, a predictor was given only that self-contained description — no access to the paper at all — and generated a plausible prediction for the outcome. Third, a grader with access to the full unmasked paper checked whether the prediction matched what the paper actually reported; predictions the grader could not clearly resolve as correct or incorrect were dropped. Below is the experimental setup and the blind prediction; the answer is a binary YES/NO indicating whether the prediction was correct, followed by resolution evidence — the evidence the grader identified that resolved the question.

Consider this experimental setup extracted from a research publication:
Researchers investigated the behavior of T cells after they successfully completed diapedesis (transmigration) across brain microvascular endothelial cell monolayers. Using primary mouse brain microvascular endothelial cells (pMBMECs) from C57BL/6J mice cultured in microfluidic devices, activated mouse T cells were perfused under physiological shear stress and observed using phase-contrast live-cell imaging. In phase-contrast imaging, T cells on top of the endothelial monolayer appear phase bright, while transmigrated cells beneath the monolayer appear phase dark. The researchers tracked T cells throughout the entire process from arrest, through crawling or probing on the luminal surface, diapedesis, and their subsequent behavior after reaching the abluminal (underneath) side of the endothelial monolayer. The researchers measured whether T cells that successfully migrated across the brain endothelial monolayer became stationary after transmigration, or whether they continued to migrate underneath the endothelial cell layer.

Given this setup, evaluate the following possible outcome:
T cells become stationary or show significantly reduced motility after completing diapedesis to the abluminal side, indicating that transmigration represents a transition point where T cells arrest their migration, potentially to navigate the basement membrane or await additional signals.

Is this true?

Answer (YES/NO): NO